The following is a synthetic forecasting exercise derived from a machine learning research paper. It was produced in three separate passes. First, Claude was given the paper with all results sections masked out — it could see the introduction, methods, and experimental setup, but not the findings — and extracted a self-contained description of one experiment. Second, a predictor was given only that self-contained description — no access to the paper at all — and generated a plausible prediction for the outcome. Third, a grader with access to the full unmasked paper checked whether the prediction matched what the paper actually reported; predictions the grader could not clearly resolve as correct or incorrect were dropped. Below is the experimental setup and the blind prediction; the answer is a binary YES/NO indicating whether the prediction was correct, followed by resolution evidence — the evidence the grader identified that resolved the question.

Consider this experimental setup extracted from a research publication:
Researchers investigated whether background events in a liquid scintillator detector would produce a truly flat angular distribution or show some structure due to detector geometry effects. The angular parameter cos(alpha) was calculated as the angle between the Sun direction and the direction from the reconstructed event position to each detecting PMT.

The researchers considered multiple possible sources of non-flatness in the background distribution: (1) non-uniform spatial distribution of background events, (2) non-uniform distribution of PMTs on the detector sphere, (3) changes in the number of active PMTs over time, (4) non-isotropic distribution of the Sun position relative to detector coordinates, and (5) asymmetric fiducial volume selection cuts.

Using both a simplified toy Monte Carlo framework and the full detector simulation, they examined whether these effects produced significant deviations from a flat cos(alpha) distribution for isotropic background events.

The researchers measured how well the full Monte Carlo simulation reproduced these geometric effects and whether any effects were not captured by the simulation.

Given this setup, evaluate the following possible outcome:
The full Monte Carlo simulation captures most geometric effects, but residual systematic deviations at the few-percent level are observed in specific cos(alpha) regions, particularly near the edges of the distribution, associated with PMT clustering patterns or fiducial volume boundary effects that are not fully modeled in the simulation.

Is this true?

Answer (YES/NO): NO